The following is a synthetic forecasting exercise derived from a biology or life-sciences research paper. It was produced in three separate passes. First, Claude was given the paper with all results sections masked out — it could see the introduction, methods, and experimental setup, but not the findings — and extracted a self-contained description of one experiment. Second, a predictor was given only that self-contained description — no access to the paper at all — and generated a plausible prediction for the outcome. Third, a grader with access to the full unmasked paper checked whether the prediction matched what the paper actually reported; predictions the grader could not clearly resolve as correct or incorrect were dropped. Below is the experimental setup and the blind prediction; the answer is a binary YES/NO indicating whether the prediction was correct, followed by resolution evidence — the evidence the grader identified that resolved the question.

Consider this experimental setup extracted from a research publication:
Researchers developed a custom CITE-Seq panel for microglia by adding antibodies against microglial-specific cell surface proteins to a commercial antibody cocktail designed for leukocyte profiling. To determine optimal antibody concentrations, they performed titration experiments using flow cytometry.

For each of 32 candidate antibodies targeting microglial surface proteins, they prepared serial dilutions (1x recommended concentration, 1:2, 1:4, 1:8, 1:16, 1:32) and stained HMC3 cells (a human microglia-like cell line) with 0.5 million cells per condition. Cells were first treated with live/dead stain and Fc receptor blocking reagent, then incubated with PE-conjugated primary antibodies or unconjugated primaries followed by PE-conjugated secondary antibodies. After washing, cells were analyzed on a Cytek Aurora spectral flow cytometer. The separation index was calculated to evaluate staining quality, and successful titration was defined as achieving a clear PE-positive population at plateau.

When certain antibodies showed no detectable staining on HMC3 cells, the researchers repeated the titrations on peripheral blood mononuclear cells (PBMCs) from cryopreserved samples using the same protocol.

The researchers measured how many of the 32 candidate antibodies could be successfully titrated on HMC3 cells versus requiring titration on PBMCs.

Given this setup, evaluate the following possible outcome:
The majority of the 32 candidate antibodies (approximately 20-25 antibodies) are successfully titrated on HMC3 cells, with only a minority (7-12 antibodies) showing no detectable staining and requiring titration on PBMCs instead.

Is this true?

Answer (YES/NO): NO